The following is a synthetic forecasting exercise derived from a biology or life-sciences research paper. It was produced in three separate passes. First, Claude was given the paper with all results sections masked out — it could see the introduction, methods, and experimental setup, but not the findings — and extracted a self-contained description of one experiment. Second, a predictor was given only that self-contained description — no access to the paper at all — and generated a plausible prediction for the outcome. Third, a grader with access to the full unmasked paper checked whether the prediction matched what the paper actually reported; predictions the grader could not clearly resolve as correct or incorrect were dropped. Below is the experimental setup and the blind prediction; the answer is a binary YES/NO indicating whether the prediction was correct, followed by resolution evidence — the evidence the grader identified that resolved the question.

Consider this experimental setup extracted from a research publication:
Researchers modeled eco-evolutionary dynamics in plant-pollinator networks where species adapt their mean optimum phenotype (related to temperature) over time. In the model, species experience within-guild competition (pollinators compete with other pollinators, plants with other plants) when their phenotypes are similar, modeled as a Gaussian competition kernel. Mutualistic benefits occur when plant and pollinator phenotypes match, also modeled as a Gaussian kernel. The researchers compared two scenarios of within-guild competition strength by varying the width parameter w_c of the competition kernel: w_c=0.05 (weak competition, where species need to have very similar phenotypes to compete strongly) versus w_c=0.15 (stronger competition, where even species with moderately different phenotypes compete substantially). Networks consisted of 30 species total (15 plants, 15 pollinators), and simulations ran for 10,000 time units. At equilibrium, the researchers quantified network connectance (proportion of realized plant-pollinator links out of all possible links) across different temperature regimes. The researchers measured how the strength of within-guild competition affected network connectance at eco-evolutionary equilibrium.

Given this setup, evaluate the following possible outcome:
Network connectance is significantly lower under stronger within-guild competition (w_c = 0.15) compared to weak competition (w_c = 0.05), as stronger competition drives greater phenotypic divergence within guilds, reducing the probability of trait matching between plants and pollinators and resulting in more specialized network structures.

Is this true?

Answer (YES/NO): YES